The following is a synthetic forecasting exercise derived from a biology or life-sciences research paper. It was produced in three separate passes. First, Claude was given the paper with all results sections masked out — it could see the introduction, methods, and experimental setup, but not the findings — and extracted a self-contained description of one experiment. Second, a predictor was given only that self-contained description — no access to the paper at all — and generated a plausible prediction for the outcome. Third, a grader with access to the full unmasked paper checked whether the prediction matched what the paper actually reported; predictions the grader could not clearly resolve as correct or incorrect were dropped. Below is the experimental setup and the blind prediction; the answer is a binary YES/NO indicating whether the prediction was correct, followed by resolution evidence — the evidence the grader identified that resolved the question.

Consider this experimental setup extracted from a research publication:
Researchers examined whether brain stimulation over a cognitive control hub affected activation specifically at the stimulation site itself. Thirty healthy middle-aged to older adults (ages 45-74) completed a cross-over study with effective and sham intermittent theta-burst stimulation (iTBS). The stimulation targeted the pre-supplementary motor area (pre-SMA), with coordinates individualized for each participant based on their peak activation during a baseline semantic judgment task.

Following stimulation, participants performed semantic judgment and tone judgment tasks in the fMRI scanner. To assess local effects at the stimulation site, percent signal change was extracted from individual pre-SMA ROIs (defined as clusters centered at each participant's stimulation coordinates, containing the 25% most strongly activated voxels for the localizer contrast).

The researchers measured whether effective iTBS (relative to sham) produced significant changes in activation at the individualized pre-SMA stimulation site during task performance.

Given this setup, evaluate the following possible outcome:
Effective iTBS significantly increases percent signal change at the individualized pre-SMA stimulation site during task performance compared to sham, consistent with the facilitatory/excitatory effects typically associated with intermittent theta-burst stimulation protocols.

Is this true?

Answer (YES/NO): NO